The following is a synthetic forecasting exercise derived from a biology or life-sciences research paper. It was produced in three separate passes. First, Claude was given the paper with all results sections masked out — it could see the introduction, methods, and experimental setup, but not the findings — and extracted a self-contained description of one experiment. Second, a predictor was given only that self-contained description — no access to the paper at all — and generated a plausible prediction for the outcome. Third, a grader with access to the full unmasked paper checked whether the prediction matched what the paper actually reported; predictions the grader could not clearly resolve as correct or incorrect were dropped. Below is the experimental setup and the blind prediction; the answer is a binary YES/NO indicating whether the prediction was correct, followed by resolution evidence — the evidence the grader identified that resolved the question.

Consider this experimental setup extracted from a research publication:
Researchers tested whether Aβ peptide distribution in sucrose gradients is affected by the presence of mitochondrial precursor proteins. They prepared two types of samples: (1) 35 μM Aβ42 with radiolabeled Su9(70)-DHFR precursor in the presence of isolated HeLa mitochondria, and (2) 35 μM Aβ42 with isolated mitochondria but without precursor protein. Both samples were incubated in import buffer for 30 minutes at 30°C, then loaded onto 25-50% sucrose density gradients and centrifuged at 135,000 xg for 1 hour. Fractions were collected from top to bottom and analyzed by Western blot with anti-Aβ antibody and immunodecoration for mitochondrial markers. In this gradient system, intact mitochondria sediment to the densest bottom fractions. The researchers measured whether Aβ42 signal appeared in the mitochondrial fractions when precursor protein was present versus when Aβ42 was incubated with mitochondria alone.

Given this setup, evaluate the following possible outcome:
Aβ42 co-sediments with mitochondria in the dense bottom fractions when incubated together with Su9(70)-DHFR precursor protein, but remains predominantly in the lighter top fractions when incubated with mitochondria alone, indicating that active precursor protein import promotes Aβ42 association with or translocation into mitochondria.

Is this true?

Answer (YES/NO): NO